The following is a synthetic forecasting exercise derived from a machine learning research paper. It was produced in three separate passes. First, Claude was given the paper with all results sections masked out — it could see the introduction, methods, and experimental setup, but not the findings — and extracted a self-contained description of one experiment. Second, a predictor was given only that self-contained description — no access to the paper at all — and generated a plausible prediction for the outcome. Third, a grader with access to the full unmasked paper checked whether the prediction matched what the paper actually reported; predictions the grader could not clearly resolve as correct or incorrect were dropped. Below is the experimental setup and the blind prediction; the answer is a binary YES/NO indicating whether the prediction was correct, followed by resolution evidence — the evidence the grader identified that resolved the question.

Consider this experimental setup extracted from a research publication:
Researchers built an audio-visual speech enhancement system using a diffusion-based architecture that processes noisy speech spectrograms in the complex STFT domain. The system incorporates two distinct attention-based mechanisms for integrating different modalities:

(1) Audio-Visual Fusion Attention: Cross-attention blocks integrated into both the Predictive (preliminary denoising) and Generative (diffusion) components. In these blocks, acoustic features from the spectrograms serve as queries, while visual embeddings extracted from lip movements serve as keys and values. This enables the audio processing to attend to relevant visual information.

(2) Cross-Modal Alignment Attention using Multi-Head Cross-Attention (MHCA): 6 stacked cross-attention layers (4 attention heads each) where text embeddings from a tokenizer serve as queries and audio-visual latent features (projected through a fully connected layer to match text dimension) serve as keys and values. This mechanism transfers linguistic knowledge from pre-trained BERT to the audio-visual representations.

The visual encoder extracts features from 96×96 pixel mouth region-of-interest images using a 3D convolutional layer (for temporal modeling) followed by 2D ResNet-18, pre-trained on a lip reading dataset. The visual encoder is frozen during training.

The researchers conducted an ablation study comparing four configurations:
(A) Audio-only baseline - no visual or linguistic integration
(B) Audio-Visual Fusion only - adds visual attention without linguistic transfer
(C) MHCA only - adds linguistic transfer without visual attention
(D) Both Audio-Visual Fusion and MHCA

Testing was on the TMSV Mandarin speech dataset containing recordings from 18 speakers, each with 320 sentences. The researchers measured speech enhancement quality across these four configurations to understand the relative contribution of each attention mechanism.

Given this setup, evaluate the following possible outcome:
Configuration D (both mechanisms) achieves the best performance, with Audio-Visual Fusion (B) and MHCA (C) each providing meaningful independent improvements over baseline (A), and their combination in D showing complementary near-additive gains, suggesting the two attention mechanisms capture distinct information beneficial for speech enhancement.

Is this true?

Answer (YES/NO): NO